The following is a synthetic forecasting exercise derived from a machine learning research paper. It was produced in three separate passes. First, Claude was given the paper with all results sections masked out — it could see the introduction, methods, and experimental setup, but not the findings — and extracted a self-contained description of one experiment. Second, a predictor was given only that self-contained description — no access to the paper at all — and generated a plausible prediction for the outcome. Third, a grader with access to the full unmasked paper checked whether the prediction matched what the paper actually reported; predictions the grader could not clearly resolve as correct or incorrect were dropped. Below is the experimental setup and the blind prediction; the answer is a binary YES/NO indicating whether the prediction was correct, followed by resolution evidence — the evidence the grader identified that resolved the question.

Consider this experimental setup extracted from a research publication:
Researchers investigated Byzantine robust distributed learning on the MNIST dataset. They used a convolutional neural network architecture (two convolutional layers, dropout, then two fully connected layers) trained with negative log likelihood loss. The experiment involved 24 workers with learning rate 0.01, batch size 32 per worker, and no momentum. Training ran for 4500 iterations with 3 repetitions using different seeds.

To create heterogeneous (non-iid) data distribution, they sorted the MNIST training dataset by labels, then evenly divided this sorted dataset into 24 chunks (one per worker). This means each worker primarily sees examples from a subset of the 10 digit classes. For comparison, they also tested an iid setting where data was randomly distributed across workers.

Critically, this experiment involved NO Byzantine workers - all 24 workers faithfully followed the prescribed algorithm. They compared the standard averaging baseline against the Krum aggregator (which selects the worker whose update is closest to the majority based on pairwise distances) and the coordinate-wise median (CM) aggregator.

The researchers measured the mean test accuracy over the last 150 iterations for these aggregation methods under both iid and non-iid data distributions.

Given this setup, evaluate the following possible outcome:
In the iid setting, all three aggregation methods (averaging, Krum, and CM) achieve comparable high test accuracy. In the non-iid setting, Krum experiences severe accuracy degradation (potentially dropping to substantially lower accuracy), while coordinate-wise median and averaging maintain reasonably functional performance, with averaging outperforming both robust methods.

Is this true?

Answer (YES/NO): NO